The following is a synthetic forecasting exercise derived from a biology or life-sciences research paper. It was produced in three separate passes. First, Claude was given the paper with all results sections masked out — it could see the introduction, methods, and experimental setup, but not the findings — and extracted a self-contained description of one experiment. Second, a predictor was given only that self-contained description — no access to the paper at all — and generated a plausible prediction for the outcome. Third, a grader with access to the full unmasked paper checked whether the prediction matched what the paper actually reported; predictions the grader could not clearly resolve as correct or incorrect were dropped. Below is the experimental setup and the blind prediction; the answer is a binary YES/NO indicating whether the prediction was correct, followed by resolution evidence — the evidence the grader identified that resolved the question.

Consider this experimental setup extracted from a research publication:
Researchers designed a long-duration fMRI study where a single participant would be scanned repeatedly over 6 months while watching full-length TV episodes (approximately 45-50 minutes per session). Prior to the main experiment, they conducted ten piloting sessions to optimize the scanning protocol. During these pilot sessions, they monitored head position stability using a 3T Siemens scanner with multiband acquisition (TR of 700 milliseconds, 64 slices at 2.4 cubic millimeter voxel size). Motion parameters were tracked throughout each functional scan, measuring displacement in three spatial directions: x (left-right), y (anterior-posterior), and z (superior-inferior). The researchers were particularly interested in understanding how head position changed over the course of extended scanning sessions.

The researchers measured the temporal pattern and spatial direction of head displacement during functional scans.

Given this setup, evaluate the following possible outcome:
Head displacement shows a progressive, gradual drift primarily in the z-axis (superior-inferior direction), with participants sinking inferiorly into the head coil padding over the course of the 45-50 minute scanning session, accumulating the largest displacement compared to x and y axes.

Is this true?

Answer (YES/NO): NO